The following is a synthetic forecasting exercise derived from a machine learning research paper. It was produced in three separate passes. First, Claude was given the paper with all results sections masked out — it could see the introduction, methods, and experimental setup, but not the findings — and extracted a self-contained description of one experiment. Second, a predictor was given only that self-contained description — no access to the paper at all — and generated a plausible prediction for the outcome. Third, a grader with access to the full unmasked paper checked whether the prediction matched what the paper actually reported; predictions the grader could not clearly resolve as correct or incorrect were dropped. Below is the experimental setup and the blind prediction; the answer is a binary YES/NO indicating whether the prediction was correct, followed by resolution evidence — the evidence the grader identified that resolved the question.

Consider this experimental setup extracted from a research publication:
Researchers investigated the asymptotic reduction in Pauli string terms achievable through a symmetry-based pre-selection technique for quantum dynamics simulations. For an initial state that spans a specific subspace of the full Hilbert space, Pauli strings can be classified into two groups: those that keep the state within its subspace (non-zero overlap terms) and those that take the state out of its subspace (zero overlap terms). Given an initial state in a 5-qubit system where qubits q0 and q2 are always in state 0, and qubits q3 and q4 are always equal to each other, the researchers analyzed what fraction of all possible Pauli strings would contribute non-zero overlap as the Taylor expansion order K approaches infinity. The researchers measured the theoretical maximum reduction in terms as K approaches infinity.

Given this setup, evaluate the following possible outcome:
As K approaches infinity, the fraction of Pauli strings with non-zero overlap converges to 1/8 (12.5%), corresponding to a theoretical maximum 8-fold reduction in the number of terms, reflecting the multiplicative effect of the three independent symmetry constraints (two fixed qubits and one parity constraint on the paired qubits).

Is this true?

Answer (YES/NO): YES